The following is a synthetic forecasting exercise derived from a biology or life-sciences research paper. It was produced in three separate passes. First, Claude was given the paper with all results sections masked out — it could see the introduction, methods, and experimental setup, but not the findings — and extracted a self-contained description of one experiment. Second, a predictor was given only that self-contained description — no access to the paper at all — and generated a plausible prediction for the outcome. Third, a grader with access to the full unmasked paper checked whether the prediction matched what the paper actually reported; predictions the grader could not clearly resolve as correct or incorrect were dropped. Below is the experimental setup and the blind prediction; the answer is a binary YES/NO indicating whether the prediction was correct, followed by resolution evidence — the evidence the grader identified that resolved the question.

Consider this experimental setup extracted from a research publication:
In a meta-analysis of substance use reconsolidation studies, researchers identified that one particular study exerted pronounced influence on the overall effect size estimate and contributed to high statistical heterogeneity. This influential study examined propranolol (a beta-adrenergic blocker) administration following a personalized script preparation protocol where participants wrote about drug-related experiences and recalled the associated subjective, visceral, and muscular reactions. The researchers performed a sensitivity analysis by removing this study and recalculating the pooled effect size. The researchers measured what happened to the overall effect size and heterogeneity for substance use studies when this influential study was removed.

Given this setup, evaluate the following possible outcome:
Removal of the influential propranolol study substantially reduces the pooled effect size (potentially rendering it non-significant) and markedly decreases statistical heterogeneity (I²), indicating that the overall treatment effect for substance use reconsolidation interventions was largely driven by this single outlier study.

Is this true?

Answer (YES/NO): NO